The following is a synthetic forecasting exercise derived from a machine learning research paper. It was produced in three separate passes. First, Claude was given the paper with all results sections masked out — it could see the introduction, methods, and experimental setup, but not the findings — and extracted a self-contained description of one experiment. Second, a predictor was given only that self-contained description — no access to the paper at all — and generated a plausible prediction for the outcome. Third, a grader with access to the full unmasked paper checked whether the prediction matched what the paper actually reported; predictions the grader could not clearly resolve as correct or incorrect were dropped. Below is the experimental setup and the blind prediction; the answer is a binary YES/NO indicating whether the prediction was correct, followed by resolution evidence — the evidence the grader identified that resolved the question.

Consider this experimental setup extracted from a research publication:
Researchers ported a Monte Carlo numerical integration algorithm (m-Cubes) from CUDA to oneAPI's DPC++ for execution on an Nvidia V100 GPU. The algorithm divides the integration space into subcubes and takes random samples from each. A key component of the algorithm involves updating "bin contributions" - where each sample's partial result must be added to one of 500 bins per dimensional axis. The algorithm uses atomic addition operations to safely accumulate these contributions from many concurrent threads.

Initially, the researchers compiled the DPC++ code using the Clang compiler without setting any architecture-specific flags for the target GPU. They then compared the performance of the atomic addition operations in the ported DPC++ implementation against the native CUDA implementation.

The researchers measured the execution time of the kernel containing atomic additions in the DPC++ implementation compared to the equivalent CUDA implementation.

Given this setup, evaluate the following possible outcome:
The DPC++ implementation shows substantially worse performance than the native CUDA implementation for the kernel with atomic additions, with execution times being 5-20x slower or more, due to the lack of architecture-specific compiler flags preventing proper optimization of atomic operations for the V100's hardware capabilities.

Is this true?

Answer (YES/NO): YES